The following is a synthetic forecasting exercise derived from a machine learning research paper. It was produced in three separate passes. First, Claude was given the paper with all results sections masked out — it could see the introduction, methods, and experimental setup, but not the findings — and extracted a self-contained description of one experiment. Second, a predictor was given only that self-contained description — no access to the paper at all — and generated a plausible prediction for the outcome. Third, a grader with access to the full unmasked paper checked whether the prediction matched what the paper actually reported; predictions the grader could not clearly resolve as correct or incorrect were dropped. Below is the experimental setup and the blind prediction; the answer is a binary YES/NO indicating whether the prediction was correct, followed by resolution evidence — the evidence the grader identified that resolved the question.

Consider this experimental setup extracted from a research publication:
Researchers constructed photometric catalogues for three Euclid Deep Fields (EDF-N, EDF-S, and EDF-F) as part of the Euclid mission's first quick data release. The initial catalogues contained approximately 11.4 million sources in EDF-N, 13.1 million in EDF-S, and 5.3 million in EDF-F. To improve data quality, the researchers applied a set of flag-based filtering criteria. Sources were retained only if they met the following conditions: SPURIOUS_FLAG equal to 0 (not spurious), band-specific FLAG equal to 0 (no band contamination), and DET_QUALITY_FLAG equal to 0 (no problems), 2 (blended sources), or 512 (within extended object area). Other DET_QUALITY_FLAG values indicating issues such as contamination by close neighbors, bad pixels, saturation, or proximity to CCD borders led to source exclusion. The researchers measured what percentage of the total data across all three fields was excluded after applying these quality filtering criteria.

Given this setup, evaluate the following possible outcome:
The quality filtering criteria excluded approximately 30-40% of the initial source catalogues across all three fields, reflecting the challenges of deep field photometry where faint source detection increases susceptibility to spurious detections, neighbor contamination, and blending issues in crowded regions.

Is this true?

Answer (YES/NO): YES